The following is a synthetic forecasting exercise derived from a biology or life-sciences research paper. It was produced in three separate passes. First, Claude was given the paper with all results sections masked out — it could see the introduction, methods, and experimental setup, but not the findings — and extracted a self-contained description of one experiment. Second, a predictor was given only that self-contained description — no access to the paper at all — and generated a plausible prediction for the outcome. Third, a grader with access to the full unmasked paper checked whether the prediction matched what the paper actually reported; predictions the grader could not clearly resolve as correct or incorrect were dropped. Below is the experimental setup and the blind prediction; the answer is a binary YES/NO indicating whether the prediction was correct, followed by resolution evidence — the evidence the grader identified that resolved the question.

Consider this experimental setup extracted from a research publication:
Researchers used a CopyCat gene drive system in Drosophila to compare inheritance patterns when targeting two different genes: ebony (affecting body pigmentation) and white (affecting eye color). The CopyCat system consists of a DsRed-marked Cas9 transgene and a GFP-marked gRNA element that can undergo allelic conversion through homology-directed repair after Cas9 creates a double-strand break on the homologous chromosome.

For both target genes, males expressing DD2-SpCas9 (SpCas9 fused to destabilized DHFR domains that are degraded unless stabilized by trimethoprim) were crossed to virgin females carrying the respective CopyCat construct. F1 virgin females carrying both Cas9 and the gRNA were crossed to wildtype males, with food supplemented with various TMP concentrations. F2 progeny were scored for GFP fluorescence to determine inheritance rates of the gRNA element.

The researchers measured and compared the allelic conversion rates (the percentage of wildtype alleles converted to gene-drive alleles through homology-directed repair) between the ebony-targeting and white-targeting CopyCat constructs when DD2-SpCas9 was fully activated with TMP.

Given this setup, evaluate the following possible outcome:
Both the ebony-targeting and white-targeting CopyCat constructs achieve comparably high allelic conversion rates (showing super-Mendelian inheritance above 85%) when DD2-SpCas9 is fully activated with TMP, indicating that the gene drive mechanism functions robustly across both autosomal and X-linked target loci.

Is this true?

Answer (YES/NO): NO